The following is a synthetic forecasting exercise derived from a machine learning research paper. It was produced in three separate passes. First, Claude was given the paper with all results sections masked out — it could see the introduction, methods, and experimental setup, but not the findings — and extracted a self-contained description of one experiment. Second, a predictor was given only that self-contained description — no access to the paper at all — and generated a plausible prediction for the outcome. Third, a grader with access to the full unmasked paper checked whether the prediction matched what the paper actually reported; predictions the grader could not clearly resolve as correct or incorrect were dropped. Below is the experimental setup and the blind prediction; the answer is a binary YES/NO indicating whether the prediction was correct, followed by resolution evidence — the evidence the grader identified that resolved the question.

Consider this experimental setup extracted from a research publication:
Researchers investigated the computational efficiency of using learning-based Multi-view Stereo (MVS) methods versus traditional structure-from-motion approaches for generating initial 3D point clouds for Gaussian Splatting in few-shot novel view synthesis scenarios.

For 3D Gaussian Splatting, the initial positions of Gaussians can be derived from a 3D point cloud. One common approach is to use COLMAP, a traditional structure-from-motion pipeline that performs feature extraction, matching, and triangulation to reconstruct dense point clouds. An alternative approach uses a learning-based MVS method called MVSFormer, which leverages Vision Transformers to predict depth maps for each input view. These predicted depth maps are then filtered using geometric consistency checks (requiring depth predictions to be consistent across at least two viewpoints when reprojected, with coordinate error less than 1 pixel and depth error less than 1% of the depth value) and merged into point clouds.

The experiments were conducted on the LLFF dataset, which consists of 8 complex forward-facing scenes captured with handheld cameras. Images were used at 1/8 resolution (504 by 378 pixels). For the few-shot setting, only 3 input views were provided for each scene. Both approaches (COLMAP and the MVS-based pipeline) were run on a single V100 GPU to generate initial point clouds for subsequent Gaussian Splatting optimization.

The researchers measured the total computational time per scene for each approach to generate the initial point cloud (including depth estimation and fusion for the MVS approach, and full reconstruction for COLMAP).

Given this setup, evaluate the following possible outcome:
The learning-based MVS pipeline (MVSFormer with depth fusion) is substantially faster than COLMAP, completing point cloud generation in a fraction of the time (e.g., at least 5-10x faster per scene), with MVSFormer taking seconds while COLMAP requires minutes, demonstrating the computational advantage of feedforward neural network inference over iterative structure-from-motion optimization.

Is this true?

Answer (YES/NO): YES